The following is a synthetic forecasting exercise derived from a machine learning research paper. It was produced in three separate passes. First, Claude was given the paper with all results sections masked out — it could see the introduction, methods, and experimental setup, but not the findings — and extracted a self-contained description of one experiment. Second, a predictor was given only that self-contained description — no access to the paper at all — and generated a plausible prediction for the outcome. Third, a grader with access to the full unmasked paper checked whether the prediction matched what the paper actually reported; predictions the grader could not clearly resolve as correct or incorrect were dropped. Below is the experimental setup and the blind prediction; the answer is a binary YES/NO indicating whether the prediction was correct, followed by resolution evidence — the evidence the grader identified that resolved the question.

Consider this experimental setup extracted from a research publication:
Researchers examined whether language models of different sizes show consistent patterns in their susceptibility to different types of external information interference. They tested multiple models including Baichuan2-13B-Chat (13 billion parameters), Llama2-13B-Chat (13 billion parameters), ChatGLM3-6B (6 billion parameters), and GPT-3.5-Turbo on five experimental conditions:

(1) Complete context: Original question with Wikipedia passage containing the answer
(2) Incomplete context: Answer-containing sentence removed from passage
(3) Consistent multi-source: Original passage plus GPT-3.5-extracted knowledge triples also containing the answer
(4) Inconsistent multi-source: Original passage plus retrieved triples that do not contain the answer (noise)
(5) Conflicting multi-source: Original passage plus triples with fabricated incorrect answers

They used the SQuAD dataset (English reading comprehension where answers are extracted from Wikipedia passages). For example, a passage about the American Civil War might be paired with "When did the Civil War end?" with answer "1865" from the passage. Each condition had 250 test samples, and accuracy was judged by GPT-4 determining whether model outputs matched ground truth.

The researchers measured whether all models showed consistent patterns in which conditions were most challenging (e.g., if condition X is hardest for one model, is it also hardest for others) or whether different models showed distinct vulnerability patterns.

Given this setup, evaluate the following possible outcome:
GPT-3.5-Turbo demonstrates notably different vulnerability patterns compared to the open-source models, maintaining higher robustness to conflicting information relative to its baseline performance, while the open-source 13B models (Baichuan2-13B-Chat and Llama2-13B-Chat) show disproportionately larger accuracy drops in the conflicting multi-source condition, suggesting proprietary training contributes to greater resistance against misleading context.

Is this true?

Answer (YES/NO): NO